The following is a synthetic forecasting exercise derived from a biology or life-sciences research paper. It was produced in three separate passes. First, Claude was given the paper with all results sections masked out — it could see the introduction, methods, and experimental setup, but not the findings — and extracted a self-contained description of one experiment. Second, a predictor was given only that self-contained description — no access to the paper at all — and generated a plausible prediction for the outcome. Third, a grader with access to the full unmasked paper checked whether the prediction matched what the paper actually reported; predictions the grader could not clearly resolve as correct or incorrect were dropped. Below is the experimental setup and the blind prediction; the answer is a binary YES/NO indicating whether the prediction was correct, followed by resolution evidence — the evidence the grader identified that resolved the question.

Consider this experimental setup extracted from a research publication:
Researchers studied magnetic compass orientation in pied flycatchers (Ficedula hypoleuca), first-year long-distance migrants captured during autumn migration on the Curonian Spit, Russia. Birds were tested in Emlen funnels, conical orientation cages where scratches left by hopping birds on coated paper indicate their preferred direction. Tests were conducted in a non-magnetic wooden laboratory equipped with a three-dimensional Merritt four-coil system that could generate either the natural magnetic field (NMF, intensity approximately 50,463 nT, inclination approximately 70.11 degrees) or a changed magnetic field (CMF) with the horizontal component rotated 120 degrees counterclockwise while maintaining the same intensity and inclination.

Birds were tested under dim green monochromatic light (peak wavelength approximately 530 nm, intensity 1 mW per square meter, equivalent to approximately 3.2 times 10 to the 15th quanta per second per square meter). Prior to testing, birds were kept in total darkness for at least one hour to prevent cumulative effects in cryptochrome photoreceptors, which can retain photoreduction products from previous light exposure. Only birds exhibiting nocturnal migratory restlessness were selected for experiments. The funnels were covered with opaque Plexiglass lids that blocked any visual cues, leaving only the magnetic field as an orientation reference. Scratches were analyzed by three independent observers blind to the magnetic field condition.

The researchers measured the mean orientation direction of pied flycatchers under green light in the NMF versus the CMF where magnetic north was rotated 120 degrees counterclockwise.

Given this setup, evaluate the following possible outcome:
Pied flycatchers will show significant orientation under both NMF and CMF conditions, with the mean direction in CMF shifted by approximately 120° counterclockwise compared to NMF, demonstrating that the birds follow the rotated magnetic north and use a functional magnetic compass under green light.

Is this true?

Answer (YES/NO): NO